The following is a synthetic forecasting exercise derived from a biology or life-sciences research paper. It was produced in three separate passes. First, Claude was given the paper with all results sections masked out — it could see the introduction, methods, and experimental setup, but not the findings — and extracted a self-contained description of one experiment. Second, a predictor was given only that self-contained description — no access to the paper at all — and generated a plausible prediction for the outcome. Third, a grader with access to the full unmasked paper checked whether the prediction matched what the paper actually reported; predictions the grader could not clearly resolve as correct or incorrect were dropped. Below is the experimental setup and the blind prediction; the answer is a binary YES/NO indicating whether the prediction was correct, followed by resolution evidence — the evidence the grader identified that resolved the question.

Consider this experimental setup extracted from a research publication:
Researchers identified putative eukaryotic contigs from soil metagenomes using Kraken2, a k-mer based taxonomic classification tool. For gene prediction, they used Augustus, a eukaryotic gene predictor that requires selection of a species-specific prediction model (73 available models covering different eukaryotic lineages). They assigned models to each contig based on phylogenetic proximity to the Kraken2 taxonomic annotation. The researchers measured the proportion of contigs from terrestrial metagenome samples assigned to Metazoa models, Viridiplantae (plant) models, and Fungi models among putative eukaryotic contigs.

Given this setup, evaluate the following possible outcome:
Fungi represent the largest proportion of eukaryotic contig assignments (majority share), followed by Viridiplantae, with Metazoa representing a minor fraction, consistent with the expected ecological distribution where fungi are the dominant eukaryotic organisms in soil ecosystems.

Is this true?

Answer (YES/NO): NO